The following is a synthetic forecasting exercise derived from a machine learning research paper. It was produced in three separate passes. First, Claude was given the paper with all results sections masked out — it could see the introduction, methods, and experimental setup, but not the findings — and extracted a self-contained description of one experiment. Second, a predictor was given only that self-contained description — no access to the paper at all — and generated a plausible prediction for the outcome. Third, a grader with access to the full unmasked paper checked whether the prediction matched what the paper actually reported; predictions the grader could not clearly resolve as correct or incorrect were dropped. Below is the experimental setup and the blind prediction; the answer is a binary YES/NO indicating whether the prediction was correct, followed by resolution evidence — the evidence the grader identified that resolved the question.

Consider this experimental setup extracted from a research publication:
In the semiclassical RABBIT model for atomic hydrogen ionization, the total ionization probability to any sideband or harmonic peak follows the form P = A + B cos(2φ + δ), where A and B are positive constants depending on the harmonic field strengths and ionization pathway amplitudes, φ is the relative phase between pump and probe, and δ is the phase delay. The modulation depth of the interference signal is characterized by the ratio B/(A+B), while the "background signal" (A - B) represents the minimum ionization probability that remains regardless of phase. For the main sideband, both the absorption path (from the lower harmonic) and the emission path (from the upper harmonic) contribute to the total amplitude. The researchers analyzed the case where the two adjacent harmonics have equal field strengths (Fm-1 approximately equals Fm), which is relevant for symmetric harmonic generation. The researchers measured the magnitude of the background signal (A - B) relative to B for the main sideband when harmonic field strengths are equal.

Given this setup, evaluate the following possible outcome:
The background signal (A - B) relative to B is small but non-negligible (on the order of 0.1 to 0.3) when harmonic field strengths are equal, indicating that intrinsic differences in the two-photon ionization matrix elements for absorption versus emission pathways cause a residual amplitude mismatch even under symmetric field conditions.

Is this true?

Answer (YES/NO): NO